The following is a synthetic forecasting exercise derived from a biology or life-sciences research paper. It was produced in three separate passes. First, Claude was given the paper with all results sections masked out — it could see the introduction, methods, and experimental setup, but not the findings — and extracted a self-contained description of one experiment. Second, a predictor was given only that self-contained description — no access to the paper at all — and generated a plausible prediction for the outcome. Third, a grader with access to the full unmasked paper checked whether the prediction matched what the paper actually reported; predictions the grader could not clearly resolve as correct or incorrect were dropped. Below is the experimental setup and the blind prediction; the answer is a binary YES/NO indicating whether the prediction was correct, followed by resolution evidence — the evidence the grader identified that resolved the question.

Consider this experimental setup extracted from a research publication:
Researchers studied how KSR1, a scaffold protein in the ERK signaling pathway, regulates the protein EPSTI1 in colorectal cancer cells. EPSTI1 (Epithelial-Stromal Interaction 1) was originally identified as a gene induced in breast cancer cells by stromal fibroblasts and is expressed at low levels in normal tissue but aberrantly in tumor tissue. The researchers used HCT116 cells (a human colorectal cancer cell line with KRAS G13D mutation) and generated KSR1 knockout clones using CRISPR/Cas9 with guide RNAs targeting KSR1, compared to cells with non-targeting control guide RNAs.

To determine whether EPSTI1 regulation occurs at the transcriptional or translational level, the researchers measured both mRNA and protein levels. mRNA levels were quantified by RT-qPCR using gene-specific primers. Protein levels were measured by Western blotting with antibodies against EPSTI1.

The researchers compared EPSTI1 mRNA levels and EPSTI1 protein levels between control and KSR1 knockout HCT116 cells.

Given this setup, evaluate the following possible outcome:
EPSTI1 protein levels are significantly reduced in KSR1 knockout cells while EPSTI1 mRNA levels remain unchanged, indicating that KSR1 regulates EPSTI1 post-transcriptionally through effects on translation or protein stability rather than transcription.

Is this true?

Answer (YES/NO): YES